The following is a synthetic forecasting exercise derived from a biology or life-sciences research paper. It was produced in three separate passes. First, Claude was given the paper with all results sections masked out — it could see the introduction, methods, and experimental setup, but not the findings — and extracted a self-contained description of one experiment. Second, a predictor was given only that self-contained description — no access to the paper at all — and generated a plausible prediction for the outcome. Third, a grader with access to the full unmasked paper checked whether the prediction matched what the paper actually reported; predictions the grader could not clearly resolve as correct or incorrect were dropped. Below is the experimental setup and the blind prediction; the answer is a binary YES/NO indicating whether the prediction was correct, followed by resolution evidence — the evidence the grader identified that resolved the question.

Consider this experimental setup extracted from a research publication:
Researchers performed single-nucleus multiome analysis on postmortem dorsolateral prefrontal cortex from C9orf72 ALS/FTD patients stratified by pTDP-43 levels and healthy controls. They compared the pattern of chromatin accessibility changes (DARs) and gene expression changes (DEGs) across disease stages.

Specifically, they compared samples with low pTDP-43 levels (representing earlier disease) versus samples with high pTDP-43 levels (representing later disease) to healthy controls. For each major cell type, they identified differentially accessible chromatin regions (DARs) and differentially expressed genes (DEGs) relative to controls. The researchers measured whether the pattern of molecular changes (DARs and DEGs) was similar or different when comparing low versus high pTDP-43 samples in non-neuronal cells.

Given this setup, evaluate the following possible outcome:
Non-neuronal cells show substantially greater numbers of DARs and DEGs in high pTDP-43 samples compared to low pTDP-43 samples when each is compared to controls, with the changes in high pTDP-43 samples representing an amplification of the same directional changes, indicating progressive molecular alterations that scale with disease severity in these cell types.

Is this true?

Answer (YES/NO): NO